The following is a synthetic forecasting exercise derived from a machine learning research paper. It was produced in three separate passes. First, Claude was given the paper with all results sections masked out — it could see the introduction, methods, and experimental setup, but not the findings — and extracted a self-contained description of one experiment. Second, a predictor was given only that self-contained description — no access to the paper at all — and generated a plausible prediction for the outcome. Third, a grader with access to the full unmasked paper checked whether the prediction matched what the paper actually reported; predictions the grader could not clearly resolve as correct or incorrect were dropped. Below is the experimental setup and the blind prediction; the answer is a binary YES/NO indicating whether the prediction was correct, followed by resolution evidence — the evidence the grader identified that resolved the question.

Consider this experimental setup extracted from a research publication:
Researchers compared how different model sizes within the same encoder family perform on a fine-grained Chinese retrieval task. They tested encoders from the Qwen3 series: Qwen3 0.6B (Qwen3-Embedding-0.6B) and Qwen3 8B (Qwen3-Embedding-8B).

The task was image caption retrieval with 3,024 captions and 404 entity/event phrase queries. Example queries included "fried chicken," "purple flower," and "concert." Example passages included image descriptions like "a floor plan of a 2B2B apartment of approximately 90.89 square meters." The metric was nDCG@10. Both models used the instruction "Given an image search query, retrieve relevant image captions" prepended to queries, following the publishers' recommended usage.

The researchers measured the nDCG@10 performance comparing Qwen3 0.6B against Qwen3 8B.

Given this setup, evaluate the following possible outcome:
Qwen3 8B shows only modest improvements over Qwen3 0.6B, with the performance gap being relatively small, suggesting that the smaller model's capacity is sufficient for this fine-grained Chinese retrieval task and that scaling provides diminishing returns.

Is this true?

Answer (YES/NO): YES